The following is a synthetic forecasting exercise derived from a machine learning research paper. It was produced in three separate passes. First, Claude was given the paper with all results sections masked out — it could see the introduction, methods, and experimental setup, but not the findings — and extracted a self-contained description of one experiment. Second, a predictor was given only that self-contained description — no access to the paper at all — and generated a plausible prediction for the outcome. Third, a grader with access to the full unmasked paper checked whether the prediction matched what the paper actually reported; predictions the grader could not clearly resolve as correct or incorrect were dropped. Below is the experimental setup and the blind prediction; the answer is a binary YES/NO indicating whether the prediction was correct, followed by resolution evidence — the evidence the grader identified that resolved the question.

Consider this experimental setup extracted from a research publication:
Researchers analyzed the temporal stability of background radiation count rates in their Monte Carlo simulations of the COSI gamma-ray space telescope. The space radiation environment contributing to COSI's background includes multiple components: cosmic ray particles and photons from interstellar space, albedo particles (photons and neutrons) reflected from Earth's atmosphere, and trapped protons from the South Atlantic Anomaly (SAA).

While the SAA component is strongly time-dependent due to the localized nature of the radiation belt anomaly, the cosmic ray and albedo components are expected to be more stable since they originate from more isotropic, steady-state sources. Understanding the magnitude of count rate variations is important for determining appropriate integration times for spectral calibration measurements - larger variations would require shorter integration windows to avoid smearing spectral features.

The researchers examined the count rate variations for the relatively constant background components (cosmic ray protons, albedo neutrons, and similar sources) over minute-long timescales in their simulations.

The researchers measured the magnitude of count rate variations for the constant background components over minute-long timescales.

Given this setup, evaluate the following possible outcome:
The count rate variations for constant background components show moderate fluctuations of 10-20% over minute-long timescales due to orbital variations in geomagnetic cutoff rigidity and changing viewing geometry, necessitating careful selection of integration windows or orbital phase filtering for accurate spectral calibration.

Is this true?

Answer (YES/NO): NO